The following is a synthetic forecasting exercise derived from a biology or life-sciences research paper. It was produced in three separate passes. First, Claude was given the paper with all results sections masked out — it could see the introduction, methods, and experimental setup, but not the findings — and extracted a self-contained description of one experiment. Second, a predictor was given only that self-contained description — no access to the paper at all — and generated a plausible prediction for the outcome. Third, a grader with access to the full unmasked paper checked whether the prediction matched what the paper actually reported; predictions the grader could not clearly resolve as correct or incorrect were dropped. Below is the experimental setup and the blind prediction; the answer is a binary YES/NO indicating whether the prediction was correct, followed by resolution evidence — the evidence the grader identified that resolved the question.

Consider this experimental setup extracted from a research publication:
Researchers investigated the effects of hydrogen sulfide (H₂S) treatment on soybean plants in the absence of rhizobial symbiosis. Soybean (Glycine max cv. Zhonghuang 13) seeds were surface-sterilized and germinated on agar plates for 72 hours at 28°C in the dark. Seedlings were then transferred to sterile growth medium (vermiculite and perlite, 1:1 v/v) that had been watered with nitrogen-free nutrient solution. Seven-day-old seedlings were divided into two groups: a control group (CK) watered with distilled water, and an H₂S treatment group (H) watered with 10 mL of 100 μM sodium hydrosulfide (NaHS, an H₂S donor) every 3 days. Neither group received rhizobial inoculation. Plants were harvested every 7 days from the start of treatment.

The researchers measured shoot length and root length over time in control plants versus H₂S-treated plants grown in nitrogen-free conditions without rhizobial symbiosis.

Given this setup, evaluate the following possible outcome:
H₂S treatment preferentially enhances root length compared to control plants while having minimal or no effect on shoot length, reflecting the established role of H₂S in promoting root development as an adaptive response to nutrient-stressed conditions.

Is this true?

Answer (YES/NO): NO